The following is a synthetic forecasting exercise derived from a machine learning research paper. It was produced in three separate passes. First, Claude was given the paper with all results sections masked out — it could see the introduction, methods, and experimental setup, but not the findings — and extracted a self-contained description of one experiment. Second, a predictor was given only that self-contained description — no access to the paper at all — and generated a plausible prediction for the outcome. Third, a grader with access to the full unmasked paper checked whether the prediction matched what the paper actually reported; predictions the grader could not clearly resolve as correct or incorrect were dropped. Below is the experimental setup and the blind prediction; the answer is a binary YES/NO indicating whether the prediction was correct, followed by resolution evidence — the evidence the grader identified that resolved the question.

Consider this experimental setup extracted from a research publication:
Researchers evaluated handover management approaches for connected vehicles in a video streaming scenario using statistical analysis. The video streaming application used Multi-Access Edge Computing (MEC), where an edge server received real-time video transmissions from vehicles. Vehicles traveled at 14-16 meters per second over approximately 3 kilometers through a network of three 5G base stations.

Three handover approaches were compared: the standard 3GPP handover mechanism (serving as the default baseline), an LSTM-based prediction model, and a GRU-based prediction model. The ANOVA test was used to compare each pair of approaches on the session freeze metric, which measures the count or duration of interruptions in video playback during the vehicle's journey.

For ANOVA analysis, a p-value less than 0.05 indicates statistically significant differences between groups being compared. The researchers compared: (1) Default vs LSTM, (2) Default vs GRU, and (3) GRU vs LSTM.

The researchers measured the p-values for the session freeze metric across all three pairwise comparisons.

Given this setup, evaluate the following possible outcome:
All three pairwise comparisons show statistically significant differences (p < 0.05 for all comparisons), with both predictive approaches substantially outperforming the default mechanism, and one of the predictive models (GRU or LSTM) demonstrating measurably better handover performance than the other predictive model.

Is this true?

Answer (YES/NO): NO